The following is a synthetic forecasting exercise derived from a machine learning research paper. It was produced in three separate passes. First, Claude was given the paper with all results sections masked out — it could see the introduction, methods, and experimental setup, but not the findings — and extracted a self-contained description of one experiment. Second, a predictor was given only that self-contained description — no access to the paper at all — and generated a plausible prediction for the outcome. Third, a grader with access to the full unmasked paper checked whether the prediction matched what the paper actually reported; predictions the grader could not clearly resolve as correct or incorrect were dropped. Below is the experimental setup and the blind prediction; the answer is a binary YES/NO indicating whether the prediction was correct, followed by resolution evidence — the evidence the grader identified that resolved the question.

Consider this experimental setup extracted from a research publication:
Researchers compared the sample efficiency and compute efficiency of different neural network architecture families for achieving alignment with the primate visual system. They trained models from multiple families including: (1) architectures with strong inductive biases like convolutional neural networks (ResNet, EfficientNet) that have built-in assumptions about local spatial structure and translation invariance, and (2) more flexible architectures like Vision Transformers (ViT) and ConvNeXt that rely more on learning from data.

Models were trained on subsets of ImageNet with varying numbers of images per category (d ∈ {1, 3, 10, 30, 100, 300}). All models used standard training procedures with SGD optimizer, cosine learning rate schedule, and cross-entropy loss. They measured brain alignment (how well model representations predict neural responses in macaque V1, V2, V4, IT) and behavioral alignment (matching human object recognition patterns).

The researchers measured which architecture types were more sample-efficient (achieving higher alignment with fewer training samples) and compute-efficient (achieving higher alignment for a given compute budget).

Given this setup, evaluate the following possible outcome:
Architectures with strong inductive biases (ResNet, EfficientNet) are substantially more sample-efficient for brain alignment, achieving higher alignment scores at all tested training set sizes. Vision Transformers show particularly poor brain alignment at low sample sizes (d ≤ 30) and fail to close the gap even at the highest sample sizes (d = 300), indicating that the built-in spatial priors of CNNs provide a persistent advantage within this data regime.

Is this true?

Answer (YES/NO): NO